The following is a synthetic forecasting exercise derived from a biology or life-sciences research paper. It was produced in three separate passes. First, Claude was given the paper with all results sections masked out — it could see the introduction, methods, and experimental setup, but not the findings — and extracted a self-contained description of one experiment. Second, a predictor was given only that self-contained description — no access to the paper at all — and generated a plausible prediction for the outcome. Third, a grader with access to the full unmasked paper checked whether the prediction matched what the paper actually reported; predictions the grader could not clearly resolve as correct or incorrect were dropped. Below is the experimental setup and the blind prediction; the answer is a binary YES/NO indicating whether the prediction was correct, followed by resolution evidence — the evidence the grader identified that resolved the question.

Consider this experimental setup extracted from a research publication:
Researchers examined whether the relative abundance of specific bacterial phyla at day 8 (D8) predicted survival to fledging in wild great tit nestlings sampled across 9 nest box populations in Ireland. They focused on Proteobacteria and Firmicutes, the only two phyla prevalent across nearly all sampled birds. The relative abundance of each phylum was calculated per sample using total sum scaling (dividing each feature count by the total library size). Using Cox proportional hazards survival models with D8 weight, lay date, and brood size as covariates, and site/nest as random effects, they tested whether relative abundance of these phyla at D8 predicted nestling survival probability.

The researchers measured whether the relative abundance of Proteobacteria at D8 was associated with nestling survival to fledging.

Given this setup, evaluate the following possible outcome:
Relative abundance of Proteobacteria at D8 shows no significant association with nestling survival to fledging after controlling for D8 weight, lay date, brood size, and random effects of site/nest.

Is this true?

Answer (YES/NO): YES